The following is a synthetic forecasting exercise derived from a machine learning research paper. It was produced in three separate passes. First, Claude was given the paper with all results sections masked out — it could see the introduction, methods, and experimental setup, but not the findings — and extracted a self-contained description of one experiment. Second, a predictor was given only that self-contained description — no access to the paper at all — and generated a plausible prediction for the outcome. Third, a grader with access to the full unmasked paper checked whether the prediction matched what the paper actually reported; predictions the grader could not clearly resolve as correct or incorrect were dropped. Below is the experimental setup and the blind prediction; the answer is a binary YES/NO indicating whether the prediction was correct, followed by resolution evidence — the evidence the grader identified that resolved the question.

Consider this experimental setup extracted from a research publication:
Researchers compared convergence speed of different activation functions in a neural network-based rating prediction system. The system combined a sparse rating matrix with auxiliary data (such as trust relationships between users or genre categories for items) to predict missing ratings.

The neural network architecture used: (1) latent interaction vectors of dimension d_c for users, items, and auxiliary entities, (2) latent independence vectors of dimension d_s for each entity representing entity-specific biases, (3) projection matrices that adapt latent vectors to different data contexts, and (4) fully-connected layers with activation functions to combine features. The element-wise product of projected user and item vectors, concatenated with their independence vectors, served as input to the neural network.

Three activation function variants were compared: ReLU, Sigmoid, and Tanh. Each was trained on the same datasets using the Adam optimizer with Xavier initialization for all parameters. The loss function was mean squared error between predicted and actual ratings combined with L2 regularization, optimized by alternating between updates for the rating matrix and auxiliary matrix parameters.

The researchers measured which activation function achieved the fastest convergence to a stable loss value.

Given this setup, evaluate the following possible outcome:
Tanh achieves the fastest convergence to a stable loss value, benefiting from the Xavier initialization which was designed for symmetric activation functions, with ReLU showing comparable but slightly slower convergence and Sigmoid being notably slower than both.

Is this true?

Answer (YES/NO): NO